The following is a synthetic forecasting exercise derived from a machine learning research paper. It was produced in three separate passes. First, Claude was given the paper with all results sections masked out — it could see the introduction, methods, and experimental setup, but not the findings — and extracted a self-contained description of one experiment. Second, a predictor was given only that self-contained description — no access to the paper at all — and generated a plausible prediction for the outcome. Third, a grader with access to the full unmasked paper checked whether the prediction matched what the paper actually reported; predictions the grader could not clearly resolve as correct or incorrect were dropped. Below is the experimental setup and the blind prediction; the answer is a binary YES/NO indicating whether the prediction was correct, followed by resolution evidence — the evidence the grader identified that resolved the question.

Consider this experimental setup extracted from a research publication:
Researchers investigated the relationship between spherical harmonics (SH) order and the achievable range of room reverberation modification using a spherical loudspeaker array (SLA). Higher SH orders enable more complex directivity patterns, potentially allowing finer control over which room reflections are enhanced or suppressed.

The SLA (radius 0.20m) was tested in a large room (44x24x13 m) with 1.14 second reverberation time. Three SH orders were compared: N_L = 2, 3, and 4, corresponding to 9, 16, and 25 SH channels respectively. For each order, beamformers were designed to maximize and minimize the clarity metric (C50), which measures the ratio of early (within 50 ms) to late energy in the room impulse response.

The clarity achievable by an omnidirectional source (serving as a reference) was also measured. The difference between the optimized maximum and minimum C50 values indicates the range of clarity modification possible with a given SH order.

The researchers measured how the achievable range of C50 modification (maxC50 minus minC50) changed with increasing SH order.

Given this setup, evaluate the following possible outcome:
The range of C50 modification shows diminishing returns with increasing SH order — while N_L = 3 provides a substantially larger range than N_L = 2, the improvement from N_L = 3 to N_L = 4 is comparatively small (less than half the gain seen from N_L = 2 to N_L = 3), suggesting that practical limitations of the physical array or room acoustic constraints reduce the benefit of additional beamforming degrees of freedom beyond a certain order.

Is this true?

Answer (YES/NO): NO